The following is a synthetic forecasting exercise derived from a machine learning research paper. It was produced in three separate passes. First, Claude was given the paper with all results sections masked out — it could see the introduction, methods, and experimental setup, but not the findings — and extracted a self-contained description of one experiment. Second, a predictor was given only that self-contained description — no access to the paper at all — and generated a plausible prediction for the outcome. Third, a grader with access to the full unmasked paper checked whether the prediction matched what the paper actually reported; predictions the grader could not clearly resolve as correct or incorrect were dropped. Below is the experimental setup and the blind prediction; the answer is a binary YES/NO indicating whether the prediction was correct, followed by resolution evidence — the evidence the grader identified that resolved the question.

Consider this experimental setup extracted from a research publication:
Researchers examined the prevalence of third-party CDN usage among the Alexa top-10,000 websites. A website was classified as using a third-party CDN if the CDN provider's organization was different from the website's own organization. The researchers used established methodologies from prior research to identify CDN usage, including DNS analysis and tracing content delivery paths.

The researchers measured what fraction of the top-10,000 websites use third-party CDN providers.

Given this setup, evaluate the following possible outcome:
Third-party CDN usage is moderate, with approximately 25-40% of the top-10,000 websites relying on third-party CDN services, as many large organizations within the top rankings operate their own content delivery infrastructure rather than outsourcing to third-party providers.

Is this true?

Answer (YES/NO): NO